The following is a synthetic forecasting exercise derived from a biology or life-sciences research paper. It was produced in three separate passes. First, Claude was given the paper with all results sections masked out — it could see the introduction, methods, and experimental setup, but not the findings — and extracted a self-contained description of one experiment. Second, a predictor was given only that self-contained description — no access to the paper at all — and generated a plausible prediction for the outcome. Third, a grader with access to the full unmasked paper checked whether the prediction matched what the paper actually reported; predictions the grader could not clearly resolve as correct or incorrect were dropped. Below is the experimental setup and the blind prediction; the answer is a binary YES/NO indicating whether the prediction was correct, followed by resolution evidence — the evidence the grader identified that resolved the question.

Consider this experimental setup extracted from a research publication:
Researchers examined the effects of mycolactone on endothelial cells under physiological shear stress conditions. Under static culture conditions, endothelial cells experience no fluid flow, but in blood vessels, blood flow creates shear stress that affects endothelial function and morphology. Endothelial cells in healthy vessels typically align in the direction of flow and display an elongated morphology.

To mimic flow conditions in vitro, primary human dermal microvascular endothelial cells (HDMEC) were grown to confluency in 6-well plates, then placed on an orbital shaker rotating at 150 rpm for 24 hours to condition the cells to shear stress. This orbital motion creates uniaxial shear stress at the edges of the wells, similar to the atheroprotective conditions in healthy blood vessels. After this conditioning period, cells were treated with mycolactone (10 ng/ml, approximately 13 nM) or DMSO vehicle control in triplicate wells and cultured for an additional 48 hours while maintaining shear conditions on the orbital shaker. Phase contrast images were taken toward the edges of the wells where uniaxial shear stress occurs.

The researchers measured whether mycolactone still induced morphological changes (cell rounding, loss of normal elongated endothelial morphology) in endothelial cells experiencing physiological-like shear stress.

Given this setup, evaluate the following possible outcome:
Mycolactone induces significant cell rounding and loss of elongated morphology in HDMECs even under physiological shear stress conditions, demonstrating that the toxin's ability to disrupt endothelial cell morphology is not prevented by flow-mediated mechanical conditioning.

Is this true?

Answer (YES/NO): NO